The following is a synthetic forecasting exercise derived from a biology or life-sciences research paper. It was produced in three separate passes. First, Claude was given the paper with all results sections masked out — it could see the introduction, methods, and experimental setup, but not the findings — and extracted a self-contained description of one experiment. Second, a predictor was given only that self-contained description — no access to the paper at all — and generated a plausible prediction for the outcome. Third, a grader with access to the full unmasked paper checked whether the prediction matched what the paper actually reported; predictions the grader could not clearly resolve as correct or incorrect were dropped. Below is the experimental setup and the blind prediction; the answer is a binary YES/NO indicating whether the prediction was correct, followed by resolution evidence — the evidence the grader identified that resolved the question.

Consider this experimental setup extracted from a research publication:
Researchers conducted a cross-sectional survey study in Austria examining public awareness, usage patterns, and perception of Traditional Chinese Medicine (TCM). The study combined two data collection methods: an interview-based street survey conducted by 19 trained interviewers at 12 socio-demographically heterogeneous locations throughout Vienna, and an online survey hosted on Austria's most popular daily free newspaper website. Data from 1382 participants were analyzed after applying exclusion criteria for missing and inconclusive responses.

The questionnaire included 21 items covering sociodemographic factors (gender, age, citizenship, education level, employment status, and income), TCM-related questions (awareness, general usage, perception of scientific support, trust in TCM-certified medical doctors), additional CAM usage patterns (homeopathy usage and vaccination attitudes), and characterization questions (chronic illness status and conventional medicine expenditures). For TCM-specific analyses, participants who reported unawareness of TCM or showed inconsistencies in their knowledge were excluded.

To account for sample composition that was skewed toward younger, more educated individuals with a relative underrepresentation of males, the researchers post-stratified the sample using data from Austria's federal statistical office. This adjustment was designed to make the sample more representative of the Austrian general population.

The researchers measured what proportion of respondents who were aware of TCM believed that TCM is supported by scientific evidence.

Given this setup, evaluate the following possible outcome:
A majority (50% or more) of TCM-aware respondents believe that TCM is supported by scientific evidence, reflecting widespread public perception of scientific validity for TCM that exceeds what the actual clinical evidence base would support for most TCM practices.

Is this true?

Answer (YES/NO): YES